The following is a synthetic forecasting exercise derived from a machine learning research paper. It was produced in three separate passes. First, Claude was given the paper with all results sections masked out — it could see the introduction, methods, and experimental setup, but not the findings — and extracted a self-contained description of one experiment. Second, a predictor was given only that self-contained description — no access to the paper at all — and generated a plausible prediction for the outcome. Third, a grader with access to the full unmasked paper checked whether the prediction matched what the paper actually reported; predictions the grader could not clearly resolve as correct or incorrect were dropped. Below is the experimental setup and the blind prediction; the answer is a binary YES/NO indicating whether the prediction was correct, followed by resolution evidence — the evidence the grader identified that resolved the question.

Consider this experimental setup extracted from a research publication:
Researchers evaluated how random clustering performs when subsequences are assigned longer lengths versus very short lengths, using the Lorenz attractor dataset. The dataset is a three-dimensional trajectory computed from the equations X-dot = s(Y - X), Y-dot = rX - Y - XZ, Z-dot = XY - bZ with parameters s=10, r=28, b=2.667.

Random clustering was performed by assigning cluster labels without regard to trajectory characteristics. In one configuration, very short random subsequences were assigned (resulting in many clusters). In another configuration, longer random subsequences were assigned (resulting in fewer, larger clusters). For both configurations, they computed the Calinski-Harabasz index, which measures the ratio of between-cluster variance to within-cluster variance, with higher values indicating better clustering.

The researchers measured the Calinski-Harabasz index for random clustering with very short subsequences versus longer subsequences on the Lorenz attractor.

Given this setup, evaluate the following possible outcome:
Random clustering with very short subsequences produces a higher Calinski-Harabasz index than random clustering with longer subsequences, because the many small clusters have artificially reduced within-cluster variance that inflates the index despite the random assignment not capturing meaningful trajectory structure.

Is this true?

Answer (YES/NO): NO